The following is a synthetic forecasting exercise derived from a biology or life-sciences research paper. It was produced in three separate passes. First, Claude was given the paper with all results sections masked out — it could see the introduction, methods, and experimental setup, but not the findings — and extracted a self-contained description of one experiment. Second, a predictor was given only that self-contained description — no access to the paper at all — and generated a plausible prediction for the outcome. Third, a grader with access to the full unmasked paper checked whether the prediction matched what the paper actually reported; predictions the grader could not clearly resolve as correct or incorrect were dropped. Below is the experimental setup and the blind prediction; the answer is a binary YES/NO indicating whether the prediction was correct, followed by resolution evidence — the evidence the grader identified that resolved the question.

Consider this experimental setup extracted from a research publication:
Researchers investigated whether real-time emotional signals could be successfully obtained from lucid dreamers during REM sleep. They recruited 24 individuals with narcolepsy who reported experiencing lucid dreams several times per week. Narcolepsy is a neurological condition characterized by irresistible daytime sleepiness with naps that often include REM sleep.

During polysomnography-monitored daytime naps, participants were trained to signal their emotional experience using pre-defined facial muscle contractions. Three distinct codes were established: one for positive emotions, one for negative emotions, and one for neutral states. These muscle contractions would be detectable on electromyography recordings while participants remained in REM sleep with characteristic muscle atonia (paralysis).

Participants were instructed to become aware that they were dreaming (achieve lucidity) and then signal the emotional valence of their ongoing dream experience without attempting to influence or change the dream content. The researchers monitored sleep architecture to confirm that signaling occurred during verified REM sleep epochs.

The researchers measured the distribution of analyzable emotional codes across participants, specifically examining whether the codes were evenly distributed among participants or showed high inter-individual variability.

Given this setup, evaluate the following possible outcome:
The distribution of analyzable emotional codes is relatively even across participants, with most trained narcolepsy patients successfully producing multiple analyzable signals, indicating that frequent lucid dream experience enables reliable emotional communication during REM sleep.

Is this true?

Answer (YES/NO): NO